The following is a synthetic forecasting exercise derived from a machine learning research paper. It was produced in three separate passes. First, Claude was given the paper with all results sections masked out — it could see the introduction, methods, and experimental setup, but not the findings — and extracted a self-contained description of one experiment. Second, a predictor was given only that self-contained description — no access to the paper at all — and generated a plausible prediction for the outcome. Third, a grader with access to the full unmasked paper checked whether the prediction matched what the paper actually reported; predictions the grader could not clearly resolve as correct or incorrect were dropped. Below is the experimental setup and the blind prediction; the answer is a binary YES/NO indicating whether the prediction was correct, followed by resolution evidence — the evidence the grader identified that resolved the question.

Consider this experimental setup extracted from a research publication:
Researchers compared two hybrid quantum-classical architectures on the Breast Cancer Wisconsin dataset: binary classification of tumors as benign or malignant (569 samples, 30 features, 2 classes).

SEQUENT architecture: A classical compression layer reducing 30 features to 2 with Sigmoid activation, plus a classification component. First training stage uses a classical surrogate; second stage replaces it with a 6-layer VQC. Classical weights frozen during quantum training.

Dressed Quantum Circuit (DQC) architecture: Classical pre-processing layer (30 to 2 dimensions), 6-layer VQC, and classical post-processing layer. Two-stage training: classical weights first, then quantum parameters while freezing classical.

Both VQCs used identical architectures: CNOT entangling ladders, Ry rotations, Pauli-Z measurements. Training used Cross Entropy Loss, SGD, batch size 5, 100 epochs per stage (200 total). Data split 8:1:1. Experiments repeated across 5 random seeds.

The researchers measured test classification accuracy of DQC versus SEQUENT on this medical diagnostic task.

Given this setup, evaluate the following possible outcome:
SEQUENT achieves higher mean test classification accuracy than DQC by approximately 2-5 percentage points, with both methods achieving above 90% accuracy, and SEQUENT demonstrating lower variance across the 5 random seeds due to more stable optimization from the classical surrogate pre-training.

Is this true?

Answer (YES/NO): NO